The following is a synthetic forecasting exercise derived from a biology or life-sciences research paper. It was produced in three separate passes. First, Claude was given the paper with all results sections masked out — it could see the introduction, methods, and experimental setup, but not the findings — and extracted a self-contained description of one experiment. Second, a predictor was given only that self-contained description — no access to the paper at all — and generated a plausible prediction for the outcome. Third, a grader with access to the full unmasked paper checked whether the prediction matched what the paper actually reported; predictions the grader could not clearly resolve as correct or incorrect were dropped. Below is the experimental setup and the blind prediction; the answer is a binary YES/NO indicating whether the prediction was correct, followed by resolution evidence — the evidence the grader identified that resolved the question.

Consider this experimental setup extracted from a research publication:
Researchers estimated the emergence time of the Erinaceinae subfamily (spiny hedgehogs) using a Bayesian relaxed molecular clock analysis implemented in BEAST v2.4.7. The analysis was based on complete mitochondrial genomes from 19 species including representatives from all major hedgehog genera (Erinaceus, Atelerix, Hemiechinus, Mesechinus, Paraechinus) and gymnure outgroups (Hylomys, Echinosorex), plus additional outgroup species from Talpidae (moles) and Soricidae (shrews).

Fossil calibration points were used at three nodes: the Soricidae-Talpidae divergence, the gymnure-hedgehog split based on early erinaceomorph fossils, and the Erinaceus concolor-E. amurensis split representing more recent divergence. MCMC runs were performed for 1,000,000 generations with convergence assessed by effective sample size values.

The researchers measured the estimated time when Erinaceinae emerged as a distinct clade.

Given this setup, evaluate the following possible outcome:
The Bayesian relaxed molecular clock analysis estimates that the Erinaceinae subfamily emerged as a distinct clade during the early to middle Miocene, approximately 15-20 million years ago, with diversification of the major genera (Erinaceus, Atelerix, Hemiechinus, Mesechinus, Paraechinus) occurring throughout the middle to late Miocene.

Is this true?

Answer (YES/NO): NO